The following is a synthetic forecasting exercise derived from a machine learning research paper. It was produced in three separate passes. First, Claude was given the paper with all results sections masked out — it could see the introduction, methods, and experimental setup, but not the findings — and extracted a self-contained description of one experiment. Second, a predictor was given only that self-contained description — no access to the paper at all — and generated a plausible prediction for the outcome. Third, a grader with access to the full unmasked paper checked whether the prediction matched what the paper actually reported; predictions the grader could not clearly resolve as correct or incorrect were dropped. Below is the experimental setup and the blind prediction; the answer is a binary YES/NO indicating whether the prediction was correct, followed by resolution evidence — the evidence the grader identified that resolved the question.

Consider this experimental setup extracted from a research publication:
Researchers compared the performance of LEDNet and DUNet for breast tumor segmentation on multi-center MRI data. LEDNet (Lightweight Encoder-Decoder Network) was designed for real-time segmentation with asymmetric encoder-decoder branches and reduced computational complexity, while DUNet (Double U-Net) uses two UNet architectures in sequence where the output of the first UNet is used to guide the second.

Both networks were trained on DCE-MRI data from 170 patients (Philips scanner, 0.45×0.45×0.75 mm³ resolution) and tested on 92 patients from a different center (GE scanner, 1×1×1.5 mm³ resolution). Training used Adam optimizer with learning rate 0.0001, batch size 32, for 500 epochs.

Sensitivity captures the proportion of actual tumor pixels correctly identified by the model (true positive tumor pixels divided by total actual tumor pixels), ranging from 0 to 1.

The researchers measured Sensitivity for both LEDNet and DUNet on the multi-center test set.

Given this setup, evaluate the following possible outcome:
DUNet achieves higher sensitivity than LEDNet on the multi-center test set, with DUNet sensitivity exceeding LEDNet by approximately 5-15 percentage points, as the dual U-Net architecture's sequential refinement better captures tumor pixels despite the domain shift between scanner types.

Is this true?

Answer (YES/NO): NO